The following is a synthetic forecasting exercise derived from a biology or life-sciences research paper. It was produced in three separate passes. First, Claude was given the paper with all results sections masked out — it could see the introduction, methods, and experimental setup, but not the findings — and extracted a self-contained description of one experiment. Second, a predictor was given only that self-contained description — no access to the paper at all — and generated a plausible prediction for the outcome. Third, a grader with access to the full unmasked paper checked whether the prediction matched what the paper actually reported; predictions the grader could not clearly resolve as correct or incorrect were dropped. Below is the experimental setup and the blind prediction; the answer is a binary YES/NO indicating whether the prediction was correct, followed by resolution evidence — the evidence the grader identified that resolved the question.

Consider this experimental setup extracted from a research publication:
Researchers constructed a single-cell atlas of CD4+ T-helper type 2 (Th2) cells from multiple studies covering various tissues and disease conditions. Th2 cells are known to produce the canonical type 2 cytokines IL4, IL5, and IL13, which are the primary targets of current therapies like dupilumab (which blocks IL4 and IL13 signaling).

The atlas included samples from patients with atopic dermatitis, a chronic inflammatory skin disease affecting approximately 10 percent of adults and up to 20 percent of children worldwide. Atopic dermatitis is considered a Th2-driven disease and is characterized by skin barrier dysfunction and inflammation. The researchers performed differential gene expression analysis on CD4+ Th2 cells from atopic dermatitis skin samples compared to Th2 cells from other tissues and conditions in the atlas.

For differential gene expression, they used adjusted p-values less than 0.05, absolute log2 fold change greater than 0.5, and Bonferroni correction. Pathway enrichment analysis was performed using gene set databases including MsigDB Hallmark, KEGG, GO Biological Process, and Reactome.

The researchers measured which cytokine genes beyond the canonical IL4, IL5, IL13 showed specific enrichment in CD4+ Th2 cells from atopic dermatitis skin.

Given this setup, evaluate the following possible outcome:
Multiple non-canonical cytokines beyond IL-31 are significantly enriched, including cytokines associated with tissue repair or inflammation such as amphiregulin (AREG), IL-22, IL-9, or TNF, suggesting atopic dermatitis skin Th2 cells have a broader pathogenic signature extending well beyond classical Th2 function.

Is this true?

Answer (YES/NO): NO